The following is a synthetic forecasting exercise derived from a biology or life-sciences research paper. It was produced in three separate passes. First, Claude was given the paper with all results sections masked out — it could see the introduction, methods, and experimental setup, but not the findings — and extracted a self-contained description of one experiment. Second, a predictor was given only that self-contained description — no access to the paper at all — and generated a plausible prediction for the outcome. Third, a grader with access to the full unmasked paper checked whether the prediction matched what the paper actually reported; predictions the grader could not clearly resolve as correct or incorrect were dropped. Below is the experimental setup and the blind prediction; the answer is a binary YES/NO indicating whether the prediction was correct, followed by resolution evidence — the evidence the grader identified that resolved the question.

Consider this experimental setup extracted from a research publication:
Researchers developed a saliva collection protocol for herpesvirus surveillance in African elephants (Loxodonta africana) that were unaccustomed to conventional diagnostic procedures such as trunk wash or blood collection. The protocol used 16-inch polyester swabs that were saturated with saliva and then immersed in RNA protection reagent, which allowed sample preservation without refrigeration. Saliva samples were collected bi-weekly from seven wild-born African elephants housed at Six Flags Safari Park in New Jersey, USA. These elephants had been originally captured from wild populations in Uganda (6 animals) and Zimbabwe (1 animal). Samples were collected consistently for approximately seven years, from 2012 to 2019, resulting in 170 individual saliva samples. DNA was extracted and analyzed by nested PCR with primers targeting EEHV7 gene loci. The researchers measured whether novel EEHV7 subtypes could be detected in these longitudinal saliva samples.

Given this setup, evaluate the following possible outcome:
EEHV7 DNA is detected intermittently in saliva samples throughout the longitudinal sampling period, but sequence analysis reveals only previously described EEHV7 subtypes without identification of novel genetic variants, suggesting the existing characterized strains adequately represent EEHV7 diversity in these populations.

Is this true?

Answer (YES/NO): NO